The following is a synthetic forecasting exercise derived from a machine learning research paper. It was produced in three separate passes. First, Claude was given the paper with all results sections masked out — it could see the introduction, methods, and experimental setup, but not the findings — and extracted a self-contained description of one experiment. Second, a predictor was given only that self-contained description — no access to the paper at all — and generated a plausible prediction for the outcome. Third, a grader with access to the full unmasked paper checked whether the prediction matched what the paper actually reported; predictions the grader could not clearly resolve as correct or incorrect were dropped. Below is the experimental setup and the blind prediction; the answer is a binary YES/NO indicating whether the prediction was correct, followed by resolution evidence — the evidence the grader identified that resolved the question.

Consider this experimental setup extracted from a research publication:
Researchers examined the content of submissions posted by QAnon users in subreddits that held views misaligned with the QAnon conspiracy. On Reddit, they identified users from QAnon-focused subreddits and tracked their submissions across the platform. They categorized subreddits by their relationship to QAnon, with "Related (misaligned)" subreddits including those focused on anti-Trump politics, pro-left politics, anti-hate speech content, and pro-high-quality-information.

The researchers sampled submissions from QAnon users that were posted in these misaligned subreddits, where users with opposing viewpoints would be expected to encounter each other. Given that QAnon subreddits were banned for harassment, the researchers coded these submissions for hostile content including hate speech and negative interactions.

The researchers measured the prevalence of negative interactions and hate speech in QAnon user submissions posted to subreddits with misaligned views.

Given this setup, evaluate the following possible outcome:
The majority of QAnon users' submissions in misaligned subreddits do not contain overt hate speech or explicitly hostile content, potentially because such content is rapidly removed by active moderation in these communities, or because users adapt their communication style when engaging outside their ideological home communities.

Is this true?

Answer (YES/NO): YES